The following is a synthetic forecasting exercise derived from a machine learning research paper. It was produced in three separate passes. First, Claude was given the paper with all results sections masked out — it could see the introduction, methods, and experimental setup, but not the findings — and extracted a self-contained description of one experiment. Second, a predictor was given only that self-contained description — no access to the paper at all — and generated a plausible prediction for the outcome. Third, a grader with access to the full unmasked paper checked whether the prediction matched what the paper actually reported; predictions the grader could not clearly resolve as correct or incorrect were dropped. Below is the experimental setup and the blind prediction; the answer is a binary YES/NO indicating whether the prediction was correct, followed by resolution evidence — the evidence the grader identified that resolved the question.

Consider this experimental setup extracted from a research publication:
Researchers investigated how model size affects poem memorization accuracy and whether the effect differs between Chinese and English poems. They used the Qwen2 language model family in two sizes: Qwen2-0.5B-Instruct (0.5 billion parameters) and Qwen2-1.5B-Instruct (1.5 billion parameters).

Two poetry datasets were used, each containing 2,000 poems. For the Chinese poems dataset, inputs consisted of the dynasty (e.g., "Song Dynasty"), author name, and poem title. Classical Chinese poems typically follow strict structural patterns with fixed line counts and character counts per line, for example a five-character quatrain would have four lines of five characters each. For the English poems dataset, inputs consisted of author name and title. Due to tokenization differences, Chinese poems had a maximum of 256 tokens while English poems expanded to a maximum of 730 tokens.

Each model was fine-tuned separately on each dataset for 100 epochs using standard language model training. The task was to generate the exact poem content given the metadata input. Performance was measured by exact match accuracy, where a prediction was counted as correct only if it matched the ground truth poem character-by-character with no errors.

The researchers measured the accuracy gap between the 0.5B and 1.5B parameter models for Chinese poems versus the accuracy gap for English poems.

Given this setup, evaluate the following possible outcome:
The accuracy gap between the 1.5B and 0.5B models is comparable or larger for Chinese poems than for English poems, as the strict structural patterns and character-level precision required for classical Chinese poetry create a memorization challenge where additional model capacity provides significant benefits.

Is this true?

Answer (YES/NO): YES